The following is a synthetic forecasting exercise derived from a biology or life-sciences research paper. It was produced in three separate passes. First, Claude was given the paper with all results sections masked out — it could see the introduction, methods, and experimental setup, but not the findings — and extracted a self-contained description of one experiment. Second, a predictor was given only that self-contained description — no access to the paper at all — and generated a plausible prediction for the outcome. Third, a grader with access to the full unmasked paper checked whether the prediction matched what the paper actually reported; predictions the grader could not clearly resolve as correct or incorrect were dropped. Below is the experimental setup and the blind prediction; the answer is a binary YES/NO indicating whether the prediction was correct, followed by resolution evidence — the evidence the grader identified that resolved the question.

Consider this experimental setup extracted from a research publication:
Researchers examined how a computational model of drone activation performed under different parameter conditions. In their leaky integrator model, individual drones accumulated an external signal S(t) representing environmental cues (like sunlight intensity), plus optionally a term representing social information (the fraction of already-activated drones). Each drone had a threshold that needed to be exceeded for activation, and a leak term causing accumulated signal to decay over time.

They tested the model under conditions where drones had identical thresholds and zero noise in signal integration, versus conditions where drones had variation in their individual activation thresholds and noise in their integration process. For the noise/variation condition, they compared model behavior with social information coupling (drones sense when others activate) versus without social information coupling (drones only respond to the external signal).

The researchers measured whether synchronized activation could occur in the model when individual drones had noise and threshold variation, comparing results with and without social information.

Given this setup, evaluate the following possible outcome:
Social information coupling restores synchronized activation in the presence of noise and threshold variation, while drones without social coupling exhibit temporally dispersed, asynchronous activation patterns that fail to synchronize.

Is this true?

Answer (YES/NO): YES